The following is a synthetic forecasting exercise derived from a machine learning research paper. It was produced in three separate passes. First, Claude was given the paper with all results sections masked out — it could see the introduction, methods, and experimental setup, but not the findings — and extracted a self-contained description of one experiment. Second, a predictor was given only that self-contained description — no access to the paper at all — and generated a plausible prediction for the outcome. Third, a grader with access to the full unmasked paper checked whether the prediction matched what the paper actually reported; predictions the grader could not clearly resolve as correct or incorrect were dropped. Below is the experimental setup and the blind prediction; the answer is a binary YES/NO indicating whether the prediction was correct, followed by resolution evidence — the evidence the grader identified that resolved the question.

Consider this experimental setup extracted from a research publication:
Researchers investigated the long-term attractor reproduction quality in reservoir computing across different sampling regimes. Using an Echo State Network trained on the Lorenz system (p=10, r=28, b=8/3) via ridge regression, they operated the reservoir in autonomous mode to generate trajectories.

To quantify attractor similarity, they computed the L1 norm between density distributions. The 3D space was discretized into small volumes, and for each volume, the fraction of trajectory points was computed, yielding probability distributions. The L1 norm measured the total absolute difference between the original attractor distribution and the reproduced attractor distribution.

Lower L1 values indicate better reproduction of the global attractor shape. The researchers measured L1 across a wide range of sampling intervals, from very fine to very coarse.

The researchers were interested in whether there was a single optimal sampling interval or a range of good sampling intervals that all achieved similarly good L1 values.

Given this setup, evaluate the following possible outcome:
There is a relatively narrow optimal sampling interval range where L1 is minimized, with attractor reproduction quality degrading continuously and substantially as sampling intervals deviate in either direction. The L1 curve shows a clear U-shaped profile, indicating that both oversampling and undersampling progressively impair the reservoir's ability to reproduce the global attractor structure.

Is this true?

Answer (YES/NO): NO